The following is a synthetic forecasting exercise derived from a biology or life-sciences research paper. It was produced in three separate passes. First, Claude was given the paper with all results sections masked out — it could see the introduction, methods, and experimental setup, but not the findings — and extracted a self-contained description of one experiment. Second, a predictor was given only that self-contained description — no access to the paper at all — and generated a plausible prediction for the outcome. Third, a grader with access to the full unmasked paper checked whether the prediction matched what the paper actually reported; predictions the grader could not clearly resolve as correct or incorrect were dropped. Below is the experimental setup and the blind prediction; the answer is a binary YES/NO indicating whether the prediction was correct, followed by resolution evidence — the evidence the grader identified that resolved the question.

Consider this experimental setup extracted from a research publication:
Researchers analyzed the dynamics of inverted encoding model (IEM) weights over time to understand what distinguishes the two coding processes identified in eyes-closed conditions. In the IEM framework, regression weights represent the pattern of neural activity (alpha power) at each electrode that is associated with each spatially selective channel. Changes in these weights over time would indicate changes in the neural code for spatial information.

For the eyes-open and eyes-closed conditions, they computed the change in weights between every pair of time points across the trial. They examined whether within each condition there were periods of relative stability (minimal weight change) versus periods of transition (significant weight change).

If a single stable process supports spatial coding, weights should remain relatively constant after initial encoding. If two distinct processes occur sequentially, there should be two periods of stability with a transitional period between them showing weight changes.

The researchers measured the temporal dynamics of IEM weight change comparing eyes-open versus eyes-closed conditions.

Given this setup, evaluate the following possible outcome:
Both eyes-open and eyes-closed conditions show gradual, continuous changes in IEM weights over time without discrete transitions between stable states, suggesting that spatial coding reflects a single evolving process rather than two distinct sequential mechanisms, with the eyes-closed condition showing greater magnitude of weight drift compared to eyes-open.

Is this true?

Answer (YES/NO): NO